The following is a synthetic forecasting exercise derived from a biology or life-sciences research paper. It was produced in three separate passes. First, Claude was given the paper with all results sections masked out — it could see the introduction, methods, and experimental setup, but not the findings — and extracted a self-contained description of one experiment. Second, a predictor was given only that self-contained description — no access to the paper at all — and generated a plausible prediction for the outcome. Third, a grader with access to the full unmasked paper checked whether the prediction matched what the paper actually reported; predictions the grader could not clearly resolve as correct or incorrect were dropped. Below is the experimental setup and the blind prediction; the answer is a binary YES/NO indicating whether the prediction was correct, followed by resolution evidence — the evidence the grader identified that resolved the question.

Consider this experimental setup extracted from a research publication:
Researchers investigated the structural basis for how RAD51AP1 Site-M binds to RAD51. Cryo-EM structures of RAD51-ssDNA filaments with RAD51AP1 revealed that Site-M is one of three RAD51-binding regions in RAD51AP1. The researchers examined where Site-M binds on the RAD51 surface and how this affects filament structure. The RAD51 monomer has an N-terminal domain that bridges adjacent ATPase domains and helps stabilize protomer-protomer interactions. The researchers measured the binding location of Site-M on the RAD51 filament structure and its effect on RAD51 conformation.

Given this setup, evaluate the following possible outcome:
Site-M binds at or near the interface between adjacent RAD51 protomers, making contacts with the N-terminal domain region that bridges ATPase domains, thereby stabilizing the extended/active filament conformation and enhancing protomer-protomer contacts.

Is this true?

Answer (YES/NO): YES